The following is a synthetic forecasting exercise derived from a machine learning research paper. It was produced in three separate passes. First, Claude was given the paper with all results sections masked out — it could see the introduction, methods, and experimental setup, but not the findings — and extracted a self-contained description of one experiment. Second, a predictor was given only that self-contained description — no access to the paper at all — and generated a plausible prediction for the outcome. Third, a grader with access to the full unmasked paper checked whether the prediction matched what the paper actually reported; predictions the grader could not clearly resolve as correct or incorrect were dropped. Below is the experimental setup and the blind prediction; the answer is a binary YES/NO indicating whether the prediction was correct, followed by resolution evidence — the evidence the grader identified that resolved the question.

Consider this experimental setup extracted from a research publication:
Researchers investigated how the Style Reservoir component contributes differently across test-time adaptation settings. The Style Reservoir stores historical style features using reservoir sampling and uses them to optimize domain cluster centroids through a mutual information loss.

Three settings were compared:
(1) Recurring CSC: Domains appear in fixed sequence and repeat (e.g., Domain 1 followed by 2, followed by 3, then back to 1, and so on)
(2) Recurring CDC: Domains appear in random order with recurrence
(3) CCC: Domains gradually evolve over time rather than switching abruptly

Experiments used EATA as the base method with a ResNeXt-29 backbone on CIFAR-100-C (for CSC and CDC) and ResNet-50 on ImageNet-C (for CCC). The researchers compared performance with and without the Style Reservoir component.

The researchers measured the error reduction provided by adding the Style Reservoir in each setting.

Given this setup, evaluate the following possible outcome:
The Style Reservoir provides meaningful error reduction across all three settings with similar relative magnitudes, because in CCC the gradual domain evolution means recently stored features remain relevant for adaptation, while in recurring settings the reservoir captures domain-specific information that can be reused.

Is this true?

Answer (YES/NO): NO